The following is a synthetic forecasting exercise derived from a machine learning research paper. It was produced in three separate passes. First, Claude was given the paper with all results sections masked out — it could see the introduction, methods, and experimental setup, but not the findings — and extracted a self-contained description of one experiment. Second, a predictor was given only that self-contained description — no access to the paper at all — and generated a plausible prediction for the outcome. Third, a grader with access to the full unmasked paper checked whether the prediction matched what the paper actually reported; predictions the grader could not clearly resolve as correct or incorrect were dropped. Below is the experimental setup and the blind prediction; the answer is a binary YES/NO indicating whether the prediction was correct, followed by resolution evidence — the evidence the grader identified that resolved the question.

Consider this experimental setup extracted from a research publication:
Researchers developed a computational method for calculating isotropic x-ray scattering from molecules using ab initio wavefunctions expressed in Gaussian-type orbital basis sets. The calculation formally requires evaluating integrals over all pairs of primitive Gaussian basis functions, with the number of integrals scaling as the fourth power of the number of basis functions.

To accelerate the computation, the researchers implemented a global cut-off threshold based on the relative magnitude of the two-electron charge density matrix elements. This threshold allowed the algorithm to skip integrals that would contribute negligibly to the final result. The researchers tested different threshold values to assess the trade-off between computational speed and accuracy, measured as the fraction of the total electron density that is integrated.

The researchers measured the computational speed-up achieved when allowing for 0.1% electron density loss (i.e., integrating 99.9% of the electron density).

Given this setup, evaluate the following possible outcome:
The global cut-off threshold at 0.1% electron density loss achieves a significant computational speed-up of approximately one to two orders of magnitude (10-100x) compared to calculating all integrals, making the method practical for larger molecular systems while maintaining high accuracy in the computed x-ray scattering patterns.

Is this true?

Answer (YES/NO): NO